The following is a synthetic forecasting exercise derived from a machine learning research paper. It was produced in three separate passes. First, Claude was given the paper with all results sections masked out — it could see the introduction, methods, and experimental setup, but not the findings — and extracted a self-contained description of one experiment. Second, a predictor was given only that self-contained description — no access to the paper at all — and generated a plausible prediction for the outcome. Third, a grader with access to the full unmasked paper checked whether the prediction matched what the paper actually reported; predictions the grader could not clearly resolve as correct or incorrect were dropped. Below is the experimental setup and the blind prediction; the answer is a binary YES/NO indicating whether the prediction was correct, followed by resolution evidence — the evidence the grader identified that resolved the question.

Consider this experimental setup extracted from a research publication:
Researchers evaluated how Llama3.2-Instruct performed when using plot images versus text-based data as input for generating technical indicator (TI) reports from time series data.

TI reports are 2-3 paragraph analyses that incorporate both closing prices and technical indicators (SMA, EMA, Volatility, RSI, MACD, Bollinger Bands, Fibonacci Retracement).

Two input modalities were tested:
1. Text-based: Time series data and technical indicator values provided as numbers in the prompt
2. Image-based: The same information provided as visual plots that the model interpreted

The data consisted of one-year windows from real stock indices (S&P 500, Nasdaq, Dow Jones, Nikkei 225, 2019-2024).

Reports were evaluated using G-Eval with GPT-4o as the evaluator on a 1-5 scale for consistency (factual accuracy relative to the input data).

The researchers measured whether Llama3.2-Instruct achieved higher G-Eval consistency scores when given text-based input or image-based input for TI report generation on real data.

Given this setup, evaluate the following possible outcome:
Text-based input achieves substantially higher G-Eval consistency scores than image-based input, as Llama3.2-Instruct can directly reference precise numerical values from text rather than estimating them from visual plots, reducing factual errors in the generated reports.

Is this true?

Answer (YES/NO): NO